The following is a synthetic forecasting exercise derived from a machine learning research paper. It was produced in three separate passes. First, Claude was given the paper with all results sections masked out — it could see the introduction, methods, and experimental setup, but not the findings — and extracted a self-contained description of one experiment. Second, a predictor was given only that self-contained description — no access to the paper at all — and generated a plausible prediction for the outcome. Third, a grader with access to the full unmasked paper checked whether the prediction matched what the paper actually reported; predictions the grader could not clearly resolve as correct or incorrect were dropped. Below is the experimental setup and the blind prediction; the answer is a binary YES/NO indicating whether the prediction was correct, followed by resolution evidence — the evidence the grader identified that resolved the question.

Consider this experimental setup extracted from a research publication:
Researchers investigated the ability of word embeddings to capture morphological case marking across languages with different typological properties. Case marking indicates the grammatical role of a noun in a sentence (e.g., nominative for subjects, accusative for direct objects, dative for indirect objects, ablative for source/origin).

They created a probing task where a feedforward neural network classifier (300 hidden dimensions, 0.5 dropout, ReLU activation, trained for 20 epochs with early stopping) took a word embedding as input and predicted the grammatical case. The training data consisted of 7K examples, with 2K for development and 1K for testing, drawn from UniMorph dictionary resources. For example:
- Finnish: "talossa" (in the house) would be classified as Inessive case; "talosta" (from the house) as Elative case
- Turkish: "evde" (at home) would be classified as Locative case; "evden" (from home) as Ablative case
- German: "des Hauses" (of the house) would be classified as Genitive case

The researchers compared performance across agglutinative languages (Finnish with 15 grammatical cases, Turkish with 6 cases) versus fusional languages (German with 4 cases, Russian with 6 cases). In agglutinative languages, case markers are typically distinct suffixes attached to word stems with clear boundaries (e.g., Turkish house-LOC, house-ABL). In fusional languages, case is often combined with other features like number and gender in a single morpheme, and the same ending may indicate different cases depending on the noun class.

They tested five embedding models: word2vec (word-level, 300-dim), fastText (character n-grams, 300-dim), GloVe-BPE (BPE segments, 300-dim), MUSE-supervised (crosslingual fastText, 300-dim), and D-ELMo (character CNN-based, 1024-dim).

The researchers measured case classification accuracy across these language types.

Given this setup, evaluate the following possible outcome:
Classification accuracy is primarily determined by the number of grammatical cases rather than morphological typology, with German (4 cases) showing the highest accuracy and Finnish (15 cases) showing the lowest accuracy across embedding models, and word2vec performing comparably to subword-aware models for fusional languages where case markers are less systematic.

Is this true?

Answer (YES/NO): NO